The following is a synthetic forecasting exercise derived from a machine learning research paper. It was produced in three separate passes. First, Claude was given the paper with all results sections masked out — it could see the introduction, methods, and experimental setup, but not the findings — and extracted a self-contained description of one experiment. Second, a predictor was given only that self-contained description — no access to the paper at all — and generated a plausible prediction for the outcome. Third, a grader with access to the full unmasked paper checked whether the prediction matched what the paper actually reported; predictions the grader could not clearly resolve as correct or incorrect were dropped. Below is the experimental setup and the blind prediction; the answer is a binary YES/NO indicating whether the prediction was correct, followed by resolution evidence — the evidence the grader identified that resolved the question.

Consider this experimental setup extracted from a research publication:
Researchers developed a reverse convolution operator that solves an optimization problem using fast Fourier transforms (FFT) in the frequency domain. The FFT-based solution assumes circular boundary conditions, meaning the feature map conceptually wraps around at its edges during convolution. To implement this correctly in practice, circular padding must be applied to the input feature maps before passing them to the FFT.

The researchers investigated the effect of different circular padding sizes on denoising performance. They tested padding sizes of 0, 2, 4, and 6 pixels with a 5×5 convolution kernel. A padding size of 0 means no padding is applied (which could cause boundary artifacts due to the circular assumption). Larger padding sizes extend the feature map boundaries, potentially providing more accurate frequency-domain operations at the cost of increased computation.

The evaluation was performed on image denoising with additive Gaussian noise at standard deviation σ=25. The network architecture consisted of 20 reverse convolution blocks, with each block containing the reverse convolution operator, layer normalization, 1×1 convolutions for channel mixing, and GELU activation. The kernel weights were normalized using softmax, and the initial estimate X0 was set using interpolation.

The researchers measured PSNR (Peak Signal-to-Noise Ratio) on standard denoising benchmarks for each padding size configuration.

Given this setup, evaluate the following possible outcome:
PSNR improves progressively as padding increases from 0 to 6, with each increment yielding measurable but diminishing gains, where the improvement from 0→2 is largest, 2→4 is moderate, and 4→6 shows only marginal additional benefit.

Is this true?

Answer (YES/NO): NO